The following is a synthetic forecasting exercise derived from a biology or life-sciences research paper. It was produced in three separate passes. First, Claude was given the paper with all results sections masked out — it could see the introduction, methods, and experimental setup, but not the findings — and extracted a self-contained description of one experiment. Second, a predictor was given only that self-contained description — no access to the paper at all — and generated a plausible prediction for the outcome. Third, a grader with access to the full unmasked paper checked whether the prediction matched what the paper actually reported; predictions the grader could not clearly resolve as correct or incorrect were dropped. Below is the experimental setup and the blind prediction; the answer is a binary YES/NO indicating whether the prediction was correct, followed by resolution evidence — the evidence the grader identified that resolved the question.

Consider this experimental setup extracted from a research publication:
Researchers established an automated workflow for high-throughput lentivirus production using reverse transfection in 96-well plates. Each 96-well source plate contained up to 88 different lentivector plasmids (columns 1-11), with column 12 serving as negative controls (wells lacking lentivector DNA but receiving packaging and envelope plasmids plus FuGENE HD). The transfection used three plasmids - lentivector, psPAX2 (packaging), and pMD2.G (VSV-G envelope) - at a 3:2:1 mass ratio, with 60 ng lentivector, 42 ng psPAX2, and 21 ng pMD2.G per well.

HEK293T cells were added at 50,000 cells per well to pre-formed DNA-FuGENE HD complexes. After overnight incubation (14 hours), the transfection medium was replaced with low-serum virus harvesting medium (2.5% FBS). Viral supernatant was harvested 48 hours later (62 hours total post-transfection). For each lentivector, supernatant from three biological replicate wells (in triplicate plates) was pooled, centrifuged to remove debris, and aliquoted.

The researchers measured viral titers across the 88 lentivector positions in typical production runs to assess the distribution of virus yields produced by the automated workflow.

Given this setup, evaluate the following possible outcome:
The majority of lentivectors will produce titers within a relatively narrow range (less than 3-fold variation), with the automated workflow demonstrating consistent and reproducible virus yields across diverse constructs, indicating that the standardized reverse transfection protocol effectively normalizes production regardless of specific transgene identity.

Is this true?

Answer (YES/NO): NO